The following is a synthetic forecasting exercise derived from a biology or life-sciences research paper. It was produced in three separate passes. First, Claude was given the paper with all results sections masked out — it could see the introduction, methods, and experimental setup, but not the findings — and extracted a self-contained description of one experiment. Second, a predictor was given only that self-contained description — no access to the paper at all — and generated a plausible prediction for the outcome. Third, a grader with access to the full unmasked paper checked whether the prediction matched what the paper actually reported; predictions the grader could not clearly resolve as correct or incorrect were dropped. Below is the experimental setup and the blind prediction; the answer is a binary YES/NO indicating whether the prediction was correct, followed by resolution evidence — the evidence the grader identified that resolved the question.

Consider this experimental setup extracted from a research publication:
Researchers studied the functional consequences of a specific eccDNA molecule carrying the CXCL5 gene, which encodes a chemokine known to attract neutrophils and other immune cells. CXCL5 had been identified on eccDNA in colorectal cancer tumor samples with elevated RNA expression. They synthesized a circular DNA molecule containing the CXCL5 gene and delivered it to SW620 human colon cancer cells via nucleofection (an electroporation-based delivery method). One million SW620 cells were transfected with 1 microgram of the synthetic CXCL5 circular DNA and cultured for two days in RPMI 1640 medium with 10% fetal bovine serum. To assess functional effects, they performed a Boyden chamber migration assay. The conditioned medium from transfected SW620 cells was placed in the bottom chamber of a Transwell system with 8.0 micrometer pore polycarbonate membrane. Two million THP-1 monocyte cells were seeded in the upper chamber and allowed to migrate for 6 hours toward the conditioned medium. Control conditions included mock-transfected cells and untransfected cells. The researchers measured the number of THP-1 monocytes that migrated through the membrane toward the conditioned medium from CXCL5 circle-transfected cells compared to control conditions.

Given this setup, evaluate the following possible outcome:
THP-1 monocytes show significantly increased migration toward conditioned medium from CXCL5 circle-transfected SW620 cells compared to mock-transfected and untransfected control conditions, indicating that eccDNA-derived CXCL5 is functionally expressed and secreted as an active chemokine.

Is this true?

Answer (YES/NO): YES